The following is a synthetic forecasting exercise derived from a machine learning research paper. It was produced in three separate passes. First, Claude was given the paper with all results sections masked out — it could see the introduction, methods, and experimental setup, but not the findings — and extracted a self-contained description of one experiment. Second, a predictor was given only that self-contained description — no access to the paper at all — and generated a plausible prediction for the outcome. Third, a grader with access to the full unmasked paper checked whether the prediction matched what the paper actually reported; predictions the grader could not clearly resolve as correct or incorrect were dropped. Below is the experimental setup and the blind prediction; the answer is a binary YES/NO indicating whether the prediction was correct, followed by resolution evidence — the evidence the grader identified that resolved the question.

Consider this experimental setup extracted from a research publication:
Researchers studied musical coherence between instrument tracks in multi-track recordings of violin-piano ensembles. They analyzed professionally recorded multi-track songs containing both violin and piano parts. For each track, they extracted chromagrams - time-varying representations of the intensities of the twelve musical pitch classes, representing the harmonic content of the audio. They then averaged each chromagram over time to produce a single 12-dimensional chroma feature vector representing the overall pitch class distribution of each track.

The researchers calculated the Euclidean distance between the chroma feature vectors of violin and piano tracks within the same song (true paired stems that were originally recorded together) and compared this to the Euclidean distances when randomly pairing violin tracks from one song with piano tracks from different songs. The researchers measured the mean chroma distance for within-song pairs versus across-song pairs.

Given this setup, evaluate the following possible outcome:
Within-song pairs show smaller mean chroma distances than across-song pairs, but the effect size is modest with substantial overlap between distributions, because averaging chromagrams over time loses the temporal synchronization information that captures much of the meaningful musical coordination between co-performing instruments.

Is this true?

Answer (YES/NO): YES